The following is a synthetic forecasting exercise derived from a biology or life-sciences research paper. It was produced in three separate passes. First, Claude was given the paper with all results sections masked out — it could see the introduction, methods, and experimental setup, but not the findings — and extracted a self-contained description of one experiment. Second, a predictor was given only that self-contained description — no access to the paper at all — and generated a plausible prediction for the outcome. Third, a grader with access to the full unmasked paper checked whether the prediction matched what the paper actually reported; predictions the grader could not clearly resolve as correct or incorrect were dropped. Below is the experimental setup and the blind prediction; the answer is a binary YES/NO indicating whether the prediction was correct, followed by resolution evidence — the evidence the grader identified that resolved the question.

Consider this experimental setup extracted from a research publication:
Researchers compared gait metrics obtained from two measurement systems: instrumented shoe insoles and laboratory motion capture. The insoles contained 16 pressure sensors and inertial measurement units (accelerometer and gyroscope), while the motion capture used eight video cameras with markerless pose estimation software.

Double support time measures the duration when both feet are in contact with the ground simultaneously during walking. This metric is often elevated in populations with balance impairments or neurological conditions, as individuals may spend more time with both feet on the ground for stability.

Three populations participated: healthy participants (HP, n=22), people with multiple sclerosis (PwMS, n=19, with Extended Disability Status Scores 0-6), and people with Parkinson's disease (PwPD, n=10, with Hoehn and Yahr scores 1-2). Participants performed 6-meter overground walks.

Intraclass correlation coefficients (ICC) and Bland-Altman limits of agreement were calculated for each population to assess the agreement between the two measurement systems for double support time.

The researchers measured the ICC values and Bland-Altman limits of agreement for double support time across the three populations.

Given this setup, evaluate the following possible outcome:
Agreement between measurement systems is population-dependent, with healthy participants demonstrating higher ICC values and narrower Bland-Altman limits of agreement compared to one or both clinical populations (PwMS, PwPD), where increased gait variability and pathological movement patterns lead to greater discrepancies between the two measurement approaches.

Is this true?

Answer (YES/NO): NO